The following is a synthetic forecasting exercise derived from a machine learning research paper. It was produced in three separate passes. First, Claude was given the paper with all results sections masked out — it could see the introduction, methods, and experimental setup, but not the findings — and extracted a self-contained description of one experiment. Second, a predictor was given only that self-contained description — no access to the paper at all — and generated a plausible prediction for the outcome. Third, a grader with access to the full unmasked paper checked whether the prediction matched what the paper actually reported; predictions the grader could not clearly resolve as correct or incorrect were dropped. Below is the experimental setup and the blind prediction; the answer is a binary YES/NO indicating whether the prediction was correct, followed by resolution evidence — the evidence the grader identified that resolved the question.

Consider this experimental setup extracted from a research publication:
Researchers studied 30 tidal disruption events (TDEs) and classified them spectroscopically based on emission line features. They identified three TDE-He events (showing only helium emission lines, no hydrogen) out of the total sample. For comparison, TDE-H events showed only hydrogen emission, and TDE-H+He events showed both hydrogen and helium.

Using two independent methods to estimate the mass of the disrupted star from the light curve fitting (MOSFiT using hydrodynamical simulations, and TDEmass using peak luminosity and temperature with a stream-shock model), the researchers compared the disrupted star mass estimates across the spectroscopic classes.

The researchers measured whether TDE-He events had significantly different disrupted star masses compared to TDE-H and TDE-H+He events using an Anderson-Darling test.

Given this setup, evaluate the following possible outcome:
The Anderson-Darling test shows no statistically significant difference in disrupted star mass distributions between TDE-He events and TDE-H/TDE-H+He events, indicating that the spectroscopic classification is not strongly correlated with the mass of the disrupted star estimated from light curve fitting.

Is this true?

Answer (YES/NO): NO